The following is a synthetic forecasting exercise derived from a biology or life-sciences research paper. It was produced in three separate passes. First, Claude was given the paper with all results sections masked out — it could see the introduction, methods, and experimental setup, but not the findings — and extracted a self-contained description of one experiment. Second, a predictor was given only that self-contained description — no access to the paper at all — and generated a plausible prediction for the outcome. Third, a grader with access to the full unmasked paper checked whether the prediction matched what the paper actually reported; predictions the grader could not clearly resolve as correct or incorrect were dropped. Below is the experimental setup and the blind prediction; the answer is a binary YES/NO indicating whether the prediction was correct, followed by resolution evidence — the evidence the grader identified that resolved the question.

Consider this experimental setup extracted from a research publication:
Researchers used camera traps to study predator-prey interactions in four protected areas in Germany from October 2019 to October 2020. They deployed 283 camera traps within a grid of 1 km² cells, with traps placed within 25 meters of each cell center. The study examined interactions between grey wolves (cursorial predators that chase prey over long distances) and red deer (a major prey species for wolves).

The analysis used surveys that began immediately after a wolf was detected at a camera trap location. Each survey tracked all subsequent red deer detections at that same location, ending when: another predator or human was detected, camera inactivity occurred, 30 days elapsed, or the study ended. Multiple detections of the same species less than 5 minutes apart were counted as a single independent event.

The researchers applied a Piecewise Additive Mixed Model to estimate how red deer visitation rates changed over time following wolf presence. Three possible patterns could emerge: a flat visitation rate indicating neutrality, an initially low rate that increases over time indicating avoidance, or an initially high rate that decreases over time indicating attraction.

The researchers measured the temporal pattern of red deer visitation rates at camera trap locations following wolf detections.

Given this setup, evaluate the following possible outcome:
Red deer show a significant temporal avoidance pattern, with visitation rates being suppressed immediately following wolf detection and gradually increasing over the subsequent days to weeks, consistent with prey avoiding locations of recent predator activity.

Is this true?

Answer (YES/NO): NO